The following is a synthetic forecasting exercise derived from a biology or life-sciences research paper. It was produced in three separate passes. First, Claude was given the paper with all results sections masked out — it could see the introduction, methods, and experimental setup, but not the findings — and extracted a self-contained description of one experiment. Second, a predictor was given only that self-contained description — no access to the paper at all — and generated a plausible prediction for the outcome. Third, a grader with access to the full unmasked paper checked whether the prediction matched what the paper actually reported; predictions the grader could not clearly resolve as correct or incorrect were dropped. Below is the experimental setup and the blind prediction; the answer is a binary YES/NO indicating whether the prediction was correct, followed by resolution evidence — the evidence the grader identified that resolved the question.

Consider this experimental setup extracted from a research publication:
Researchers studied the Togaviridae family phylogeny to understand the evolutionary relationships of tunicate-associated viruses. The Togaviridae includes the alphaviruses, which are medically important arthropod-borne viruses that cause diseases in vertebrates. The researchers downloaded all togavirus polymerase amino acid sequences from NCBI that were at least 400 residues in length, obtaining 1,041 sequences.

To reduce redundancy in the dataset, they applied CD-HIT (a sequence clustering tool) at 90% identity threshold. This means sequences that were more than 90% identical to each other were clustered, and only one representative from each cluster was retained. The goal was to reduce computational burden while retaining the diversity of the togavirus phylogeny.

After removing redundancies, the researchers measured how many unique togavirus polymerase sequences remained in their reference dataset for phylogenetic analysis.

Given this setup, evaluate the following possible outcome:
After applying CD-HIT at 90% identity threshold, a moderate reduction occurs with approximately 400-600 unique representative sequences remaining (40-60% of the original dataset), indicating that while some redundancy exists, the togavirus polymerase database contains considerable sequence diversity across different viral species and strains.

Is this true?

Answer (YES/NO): NO